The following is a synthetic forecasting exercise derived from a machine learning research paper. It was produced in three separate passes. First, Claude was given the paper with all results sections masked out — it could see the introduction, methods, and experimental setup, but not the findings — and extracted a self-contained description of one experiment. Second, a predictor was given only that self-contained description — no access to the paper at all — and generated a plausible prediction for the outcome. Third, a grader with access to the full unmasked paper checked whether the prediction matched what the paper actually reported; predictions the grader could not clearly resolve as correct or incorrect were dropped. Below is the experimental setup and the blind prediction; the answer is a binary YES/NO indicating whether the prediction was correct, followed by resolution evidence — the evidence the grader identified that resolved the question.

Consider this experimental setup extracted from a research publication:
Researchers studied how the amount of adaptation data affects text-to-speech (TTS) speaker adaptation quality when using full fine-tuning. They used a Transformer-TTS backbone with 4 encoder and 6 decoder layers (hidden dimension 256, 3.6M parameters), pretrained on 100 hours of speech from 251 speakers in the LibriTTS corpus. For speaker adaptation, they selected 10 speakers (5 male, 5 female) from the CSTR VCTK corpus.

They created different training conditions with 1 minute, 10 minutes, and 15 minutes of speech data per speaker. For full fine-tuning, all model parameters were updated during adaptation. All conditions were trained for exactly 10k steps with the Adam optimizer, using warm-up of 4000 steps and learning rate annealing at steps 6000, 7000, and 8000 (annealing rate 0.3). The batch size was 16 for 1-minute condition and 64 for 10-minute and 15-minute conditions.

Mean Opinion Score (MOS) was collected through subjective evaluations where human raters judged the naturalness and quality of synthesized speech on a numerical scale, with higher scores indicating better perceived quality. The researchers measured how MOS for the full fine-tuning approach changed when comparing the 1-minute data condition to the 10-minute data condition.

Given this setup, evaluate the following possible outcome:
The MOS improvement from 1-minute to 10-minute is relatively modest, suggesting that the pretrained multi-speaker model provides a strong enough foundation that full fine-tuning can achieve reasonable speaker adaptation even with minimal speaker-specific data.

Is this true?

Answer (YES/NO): NO